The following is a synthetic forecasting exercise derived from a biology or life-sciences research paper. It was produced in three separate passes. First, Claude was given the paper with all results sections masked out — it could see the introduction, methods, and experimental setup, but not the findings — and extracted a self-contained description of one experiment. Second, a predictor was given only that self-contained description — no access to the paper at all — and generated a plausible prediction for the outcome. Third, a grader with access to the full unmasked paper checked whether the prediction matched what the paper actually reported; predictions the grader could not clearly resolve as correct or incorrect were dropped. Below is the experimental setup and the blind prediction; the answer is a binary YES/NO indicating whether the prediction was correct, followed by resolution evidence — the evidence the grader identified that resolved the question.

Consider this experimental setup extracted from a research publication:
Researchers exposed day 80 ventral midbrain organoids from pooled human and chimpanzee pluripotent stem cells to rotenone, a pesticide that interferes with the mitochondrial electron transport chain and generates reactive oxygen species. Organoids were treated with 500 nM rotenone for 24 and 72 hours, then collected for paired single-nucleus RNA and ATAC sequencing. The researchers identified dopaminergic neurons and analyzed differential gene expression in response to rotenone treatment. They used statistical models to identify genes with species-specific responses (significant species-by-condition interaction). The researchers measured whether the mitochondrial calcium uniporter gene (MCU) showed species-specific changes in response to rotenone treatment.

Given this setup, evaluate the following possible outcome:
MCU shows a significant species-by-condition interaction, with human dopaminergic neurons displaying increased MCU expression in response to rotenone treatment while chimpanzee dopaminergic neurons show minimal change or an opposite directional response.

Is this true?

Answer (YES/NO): NO